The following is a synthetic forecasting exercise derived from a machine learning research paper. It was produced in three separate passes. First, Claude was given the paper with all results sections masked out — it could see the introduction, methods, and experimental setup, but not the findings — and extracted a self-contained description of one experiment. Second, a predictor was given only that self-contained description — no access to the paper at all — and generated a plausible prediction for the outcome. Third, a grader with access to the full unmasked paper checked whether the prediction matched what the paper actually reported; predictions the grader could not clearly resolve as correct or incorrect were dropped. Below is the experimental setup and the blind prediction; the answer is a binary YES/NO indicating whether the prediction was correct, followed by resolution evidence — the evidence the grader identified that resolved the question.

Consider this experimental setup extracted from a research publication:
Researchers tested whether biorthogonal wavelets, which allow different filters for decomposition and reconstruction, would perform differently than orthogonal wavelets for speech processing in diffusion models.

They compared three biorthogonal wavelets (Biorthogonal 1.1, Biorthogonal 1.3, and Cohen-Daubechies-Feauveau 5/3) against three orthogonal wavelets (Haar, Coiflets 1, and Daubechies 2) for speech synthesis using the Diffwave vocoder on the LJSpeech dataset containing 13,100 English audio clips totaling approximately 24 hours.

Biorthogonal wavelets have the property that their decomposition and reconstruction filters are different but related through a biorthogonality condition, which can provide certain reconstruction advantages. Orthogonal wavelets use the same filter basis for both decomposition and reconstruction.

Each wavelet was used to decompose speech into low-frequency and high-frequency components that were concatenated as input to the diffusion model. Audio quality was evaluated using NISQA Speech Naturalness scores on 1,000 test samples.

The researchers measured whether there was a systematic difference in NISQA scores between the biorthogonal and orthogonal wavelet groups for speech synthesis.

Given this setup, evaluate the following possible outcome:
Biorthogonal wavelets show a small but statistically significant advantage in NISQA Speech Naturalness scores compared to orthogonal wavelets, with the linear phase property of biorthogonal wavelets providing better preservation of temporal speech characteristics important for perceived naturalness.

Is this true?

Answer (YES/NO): NO